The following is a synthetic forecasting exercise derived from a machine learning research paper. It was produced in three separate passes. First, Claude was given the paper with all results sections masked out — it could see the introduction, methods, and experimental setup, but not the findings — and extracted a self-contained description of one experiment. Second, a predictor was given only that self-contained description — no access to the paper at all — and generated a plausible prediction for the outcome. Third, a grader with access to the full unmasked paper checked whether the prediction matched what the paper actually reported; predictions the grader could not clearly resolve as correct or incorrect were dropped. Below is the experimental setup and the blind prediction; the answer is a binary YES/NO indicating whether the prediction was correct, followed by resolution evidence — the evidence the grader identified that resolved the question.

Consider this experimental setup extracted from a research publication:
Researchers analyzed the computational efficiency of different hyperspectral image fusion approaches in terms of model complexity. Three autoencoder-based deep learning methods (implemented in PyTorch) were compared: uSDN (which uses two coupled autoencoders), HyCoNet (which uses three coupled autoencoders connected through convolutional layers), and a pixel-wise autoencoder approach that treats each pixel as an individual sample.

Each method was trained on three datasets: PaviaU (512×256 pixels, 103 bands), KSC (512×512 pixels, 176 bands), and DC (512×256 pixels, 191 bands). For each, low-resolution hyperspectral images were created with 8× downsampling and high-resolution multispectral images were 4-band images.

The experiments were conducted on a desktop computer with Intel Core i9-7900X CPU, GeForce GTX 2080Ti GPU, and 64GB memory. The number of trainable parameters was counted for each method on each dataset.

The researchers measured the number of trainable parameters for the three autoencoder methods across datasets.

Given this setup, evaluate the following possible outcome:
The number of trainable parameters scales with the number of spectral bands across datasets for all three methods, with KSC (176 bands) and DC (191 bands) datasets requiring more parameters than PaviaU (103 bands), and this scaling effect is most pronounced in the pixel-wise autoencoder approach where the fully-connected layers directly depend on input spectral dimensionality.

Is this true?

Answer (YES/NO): NO